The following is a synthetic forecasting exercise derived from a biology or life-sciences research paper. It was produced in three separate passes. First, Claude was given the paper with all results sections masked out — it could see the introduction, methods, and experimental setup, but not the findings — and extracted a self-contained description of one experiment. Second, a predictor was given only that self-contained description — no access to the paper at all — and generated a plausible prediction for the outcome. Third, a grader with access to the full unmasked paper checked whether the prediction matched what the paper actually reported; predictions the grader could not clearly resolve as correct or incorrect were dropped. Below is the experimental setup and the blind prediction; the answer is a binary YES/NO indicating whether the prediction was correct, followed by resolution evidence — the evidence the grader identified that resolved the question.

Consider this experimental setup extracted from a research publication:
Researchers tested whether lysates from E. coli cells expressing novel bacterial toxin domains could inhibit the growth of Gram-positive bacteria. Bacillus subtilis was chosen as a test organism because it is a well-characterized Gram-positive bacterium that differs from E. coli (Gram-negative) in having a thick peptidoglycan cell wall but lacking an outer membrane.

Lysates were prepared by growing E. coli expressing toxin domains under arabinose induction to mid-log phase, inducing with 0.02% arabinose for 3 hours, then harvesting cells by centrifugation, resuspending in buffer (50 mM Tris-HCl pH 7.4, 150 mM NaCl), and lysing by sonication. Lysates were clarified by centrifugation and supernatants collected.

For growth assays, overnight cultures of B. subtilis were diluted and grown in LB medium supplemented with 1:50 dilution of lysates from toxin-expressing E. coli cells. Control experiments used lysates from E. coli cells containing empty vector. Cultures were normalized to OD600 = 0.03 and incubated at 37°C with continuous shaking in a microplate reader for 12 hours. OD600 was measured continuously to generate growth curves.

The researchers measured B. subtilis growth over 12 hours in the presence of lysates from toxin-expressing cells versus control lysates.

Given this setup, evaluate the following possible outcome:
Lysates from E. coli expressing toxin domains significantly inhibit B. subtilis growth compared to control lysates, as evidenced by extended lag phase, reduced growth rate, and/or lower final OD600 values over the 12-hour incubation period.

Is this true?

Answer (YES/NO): YES